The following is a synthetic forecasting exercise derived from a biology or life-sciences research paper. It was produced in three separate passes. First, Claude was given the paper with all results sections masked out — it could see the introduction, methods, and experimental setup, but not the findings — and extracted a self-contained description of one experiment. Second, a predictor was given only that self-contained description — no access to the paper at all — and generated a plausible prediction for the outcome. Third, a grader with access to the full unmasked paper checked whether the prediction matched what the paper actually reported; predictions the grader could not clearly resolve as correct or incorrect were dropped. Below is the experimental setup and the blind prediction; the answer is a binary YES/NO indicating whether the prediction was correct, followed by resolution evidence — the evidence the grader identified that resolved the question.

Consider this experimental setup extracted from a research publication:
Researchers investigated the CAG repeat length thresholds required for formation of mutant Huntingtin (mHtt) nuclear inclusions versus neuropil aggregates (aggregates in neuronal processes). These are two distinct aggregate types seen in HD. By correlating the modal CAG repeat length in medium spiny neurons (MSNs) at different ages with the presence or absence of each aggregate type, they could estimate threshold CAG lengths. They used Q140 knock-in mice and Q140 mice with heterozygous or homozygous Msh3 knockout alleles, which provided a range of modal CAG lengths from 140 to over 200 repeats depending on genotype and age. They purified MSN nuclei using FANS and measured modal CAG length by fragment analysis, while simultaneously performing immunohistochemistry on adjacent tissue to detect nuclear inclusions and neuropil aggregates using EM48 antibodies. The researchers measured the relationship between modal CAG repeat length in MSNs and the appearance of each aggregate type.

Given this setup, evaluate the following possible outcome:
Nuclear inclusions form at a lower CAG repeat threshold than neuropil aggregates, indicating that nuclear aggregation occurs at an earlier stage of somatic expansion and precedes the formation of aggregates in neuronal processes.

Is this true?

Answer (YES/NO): YES